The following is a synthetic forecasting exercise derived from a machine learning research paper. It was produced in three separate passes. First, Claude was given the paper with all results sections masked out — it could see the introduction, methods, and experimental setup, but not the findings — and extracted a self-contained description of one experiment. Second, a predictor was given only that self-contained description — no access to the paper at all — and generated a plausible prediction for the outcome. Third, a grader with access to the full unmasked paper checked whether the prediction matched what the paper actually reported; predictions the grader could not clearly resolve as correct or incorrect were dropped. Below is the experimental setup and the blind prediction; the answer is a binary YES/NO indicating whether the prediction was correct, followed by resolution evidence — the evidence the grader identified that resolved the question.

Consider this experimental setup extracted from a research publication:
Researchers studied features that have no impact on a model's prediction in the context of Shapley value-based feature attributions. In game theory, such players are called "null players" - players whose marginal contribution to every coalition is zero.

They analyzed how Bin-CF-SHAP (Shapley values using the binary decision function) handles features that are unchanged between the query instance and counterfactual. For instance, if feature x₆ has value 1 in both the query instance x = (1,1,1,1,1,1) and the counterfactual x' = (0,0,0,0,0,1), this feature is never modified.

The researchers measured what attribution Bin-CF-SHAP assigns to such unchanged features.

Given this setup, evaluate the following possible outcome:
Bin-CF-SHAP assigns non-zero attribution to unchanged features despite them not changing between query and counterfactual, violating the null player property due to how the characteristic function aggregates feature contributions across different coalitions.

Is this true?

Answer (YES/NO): NO